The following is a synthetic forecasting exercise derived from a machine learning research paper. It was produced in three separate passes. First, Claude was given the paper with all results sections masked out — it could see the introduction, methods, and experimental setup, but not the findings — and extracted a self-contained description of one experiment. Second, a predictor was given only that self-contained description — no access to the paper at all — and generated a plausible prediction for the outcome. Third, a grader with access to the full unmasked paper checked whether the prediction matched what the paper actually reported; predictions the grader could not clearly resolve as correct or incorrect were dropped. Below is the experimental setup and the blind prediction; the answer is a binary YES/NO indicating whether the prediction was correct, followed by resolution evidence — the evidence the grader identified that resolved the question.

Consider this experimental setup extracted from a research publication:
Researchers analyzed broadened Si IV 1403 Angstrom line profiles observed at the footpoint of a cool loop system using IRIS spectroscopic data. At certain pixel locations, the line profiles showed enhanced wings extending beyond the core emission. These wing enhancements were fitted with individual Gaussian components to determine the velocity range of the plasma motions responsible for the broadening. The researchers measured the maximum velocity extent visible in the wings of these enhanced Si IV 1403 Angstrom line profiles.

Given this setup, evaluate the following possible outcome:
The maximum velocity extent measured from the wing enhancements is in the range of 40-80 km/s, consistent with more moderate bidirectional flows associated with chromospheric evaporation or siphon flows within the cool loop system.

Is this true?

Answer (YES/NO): NO